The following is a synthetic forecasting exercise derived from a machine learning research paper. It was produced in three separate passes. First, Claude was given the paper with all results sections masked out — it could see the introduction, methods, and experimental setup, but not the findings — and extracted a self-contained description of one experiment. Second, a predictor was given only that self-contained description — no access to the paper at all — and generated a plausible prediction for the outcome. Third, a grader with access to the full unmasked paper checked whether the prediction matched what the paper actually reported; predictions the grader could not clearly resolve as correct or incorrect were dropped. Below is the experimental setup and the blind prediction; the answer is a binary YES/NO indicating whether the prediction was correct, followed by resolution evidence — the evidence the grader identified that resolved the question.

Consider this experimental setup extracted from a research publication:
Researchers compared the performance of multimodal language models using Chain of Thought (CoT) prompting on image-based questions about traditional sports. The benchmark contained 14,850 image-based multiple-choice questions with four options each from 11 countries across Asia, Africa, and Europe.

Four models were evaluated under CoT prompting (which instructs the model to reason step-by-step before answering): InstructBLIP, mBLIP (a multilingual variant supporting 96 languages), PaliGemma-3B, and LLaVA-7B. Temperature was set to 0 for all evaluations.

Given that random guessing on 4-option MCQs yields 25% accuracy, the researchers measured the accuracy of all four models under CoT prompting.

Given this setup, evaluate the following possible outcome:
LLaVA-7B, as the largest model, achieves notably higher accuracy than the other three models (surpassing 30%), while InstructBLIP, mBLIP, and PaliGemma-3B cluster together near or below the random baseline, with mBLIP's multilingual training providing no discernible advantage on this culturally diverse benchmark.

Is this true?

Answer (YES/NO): NO